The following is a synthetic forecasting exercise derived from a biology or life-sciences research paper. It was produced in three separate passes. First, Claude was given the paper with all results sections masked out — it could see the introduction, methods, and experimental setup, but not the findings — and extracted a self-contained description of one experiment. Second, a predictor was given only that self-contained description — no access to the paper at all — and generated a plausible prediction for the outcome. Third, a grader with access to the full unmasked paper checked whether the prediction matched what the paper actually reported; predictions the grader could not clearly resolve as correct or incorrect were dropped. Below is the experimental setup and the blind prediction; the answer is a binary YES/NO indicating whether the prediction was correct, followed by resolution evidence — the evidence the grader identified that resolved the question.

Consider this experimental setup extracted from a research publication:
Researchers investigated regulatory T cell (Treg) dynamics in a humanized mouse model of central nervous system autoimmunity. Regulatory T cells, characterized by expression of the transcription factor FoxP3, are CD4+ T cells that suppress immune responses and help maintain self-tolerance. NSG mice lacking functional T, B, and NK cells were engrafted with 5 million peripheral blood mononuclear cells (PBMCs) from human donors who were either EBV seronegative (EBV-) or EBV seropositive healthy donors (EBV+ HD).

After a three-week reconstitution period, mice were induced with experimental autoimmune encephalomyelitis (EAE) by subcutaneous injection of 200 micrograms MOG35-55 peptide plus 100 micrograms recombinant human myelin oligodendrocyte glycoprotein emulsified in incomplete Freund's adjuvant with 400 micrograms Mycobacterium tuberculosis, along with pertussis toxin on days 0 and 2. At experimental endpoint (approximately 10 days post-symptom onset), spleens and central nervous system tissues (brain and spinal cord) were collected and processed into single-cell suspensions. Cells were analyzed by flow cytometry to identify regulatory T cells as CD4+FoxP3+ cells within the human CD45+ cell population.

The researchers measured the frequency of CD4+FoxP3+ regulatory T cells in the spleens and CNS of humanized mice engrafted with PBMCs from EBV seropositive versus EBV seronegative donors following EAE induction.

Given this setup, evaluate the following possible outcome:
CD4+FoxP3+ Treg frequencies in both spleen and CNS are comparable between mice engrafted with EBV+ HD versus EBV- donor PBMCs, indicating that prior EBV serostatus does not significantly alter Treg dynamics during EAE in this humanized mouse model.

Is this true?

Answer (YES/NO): NO